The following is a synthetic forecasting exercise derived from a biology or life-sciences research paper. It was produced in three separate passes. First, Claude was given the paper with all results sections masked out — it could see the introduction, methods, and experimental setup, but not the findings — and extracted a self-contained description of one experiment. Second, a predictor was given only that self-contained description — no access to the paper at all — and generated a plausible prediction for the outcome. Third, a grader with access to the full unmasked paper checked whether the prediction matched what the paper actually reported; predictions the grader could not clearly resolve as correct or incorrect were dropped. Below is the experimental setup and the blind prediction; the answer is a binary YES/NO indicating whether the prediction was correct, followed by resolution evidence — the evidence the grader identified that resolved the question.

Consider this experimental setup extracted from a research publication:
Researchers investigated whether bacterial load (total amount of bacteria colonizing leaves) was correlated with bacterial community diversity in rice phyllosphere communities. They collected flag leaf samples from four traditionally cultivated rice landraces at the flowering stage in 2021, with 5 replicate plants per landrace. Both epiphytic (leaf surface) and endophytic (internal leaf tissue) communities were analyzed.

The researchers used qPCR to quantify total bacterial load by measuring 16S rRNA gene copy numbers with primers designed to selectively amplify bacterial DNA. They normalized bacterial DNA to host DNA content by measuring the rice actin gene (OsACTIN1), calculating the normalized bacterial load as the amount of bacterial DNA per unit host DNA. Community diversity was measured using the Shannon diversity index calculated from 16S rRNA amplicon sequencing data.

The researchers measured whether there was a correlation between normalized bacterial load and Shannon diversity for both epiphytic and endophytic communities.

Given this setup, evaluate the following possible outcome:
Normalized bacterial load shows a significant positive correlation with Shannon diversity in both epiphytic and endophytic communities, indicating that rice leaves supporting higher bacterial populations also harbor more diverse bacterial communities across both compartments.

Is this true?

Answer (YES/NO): NO